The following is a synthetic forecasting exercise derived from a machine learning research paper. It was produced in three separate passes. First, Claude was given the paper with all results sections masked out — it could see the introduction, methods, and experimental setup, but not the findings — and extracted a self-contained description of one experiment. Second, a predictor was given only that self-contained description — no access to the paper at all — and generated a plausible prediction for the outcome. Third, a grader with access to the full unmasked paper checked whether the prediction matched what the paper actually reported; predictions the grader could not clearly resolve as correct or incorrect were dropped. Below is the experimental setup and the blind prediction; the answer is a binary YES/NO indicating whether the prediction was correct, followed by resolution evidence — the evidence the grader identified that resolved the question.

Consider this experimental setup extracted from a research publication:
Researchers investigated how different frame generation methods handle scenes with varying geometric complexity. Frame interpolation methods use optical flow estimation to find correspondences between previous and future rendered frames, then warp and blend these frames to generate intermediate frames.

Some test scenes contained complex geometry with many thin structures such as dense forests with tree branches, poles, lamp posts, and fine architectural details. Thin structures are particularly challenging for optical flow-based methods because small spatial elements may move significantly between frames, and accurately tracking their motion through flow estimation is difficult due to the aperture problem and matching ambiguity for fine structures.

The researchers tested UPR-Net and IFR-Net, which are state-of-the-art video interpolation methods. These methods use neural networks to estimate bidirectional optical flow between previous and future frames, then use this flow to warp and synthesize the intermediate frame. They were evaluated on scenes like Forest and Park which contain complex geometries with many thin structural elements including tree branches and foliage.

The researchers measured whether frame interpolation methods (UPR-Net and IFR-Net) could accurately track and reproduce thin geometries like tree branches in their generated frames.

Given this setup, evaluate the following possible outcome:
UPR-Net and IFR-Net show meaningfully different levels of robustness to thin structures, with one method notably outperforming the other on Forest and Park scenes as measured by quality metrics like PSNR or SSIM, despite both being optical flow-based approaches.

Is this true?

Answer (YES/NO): NO